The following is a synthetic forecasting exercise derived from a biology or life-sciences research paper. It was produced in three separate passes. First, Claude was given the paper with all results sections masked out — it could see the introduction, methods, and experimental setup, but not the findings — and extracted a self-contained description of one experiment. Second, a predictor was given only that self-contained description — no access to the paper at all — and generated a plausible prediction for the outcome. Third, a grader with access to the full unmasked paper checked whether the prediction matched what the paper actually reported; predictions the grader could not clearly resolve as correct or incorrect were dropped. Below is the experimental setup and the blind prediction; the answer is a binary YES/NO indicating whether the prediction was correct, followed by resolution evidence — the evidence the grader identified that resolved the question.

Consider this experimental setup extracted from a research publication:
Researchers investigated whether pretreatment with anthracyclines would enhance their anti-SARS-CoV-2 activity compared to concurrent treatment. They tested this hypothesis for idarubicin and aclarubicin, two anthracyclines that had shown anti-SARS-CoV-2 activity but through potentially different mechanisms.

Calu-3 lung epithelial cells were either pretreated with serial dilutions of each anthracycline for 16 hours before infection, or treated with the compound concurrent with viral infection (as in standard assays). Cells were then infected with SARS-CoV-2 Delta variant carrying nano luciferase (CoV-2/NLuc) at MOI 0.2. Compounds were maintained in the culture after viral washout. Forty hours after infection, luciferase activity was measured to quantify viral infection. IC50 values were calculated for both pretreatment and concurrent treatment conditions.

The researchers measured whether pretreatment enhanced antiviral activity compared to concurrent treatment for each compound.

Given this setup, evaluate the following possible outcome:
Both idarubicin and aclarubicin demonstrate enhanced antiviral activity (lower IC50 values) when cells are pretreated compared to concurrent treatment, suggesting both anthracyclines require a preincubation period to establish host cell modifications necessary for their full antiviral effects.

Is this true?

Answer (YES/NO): NO